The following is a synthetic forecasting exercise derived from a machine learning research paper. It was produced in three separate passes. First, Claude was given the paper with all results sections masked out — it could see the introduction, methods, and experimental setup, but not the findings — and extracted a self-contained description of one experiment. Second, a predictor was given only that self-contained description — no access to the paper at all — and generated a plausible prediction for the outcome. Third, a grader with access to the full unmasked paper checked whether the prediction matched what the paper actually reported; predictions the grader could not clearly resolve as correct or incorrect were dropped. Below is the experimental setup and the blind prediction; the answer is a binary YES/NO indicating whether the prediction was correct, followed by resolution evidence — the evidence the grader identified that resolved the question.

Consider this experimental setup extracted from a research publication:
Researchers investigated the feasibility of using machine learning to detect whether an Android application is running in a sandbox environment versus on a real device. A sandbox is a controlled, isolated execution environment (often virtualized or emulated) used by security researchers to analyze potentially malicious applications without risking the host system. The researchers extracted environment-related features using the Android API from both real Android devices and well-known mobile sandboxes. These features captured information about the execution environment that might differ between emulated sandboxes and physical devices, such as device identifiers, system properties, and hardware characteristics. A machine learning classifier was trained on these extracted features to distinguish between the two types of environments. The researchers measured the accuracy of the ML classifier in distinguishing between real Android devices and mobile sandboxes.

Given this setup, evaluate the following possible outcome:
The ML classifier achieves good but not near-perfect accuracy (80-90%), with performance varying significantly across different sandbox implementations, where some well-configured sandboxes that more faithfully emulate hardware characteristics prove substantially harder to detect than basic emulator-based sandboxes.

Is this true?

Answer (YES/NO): NO